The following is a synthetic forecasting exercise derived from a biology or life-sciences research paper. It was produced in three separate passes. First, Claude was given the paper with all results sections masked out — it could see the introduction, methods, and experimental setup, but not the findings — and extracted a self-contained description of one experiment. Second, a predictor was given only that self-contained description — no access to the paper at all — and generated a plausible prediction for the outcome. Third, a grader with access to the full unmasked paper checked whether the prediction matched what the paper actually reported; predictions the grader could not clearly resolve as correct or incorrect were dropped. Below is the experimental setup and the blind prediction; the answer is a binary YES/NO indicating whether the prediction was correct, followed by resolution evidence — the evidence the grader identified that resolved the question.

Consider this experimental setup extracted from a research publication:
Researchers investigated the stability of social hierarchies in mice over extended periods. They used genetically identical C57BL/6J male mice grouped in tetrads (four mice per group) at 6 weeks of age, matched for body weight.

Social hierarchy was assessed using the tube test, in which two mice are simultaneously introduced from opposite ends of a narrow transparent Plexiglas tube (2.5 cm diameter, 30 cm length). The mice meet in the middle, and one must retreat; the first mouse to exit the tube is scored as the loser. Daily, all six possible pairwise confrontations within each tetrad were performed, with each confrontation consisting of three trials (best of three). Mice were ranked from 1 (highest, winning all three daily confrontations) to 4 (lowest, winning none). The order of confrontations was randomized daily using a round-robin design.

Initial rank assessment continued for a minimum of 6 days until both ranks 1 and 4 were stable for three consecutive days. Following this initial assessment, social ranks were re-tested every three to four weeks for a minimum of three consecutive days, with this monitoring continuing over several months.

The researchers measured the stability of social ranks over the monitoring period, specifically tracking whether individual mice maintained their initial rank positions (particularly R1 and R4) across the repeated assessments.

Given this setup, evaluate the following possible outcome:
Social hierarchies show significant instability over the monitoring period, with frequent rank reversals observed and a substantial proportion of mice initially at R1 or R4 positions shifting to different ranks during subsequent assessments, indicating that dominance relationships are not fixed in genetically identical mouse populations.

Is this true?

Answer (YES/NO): NO